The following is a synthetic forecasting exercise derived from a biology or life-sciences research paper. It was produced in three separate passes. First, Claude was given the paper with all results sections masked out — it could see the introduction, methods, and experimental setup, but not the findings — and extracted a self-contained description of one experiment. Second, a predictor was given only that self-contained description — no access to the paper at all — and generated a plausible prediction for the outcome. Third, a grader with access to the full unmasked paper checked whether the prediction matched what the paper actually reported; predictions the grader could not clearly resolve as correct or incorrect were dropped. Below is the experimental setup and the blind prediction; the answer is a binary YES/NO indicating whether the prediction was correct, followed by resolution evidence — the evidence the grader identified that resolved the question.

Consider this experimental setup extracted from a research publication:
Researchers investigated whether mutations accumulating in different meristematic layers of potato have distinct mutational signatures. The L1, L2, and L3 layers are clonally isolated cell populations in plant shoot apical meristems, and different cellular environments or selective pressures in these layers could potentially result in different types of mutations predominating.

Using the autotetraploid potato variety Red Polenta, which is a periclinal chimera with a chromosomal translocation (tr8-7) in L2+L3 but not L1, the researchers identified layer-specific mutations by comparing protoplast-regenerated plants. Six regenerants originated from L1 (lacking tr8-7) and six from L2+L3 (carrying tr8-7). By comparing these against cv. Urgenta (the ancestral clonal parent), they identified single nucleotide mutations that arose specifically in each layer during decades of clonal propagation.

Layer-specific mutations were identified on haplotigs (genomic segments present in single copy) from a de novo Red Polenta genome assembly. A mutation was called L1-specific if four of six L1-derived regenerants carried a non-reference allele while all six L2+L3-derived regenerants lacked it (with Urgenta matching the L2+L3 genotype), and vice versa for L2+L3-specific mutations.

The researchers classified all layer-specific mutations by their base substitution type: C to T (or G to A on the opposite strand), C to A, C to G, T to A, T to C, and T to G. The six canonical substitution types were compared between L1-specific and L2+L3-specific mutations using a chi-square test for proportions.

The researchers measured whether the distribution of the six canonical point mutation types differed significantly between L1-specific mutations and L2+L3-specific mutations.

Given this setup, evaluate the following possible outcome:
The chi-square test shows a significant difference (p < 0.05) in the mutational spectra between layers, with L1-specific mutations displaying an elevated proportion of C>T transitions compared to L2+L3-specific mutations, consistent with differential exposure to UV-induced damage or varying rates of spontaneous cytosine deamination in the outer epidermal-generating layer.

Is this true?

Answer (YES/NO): NO